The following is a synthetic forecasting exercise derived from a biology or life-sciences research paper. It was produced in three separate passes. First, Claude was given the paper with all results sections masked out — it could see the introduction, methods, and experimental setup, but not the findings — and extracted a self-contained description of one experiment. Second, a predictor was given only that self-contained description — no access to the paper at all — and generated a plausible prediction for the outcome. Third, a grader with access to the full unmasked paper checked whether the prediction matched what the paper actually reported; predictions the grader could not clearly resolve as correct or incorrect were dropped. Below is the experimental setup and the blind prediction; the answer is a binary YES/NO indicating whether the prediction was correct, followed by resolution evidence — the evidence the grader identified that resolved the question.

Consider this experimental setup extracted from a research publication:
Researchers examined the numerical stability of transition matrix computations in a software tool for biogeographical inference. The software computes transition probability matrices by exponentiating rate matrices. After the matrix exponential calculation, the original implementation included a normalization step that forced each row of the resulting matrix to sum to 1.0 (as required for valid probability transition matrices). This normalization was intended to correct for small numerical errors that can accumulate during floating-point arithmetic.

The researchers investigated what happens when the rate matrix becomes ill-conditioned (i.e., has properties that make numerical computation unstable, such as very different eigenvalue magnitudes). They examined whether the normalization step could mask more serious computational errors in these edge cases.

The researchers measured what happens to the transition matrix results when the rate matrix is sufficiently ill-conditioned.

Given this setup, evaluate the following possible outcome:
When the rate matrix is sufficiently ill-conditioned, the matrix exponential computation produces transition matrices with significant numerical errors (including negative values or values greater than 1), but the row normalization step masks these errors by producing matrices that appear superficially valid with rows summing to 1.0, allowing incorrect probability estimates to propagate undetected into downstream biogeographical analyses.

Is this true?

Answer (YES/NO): YES